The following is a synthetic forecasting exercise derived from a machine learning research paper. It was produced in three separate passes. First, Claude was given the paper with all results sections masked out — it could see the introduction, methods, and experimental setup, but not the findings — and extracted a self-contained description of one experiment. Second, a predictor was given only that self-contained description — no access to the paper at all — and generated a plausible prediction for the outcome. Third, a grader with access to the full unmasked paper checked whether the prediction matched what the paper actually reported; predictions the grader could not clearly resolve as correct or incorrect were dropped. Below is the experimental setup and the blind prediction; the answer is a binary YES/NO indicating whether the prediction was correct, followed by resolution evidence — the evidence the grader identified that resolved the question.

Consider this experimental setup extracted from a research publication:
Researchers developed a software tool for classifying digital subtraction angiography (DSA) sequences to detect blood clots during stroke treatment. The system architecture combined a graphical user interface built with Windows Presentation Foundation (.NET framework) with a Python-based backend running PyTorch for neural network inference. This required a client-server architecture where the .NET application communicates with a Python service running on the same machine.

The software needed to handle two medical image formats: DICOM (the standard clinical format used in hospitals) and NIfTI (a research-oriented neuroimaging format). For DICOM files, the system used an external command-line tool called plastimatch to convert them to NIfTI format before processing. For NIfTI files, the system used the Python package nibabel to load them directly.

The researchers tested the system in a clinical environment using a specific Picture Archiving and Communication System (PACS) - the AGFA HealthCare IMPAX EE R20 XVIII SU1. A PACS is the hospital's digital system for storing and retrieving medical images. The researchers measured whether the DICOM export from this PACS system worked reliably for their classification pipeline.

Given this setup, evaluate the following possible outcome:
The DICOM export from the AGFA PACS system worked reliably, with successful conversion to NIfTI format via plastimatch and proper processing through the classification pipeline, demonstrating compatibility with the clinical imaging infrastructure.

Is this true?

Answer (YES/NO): NO